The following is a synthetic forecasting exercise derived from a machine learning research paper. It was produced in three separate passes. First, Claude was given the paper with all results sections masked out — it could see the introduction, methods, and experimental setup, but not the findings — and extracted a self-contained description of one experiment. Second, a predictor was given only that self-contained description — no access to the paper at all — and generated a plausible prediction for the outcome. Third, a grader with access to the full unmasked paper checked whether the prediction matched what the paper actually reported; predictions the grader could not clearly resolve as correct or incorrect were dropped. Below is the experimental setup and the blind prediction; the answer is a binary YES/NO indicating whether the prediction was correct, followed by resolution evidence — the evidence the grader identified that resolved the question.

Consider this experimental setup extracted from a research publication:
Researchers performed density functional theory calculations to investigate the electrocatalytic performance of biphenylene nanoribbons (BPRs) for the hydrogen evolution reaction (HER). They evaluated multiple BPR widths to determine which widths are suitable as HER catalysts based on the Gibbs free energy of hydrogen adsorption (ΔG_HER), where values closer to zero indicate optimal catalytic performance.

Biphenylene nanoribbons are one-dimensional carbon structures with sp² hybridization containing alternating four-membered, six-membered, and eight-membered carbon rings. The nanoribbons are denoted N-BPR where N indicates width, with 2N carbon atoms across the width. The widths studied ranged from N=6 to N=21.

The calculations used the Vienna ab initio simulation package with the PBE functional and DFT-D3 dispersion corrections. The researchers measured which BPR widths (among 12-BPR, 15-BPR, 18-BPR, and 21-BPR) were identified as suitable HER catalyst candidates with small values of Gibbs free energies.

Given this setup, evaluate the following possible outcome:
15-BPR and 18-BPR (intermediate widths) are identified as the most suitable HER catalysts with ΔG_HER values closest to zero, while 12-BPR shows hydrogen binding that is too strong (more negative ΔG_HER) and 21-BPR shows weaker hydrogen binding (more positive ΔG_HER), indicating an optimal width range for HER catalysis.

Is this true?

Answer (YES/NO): NO